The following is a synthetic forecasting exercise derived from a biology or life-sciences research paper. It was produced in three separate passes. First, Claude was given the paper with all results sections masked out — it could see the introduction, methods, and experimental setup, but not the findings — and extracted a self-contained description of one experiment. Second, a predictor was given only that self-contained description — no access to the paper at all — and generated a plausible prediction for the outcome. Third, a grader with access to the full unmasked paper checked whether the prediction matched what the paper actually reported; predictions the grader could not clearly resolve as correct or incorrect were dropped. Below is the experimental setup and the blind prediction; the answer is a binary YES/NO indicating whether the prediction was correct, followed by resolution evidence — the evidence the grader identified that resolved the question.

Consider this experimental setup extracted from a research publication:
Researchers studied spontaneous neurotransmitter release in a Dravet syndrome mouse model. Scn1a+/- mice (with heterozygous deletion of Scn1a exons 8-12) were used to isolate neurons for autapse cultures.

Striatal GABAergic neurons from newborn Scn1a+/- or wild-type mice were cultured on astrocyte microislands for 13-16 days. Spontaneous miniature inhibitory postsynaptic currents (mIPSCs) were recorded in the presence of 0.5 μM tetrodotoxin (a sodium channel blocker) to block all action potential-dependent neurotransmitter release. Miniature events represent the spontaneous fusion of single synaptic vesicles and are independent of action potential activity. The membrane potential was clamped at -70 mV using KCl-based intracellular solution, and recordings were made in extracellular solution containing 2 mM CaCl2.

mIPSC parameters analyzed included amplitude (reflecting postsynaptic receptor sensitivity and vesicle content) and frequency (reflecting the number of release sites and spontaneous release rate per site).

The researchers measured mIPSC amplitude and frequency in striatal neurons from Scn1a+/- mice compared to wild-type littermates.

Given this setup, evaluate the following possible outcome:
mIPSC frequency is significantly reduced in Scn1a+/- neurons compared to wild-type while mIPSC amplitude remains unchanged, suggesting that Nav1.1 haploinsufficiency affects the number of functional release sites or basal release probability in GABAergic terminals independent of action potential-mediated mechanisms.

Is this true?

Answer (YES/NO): NO